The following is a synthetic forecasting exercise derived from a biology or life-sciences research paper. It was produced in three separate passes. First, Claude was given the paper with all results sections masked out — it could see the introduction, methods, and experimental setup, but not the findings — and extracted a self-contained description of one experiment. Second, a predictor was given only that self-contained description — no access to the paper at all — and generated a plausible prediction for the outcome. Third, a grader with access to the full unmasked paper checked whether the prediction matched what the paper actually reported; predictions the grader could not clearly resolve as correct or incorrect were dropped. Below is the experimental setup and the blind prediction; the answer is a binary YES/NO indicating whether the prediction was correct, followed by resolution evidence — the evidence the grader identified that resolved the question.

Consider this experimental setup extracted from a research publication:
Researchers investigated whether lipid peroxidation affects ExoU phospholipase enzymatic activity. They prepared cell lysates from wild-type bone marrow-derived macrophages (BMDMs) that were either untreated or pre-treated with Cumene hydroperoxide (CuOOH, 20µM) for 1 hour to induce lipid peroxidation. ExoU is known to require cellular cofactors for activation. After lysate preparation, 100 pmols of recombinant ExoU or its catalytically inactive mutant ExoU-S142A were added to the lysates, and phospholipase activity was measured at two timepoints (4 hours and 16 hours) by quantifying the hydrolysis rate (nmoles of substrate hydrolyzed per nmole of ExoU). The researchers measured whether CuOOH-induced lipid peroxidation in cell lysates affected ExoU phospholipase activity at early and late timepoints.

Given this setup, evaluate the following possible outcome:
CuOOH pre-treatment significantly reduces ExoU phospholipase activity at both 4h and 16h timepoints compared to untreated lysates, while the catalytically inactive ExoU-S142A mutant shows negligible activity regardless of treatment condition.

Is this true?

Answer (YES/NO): NO